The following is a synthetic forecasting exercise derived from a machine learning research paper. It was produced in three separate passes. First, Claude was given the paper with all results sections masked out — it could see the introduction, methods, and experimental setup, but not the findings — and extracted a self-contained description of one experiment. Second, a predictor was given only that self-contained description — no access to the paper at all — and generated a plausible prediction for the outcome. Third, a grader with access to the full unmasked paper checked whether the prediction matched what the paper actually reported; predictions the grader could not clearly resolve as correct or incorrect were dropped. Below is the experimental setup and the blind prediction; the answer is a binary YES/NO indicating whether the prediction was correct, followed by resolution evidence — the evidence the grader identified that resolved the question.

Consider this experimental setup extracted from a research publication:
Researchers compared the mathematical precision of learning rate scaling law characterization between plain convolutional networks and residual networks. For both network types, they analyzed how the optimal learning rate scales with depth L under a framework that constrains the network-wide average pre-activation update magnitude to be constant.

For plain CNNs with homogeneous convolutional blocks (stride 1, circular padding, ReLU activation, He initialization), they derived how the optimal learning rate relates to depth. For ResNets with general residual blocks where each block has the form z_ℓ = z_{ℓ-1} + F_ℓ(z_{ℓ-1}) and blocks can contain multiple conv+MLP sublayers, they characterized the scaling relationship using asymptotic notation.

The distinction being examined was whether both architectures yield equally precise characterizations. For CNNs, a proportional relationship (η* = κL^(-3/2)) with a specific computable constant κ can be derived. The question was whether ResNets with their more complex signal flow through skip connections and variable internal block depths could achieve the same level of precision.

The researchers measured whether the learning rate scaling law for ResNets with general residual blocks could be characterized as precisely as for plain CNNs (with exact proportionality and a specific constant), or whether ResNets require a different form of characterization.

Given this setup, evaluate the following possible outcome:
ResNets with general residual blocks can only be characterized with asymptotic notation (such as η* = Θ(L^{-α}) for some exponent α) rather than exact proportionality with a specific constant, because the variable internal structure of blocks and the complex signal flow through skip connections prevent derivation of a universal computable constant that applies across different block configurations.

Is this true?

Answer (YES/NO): YES